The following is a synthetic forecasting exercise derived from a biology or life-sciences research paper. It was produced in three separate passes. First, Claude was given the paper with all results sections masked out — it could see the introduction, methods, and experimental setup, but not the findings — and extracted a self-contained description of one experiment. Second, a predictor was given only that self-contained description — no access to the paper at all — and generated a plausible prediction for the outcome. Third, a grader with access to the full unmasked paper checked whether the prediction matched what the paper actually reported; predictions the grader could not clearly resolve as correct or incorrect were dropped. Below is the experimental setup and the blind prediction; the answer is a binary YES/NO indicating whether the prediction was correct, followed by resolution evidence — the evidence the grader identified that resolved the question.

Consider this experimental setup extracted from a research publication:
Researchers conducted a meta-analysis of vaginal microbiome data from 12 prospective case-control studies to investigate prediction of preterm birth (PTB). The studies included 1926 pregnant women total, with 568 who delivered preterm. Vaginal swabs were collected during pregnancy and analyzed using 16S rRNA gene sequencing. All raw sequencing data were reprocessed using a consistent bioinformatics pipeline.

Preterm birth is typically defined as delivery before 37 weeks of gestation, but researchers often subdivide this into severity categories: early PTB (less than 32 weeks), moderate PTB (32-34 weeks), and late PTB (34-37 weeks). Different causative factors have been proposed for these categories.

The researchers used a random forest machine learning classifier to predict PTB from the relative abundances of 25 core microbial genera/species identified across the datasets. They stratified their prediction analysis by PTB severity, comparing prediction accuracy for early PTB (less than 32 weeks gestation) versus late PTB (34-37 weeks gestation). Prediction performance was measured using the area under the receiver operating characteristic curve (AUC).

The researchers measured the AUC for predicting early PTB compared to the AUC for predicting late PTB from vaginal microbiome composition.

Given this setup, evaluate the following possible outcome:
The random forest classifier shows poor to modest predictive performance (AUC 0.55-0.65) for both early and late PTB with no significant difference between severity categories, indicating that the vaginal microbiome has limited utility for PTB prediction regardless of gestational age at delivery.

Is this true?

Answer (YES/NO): NO